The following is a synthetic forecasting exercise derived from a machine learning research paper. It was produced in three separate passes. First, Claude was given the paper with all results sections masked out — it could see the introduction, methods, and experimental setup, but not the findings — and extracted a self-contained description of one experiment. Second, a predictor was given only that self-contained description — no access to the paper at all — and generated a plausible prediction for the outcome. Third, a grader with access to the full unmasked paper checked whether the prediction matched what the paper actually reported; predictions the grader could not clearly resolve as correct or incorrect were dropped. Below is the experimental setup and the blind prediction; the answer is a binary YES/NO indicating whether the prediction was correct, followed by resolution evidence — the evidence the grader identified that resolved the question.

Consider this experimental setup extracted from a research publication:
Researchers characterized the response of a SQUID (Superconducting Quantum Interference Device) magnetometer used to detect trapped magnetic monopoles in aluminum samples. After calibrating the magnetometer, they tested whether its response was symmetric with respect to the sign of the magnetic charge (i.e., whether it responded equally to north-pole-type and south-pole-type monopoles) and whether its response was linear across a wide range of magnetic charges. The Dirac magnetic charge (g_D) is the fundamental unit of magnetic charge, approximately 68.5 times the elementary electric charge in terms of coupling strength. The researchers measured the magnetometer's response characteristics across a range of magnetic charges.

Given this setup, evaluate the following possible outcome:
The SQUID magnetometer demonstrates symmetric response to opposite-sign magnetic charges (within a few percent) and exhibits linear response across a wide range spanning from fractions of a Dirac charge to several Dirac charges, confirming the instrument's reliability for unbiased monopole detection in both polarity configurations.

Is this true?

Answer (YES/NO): NO